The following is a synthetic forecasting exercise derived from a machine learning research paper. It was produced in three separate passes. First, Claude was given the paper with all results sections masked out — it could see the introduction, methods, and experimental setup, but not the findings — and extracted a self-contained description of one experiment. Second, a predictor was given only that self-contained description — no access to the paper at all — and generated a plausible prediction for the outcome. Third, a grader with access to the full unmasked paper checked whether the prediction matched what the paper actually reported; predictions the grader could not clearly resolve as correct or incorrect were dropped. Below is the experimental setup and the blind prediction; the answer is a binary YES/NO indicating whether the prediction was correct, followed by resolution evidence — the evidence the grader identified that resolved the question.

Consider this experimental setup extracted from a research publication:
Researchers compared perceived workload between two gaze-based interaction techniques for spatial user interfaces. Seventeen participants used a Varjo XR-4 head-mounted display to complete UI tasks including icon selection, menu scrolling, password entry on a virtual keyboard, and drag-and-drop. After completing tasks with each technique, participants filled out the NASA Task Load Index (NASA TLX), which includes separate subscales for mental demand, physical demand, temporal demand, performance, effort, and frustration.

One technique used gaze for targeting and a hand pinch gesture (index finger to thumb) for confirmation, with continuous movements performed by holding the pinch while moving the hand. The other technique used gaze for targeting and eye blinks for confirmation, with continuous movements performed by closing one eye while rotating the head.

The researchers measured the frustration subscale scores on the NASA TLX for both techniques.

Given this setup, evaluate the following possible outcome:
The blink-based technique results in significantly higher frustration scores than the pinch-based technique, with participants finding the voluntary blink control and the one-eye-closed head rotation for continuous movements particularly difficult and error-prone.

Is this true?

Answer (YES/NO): NO